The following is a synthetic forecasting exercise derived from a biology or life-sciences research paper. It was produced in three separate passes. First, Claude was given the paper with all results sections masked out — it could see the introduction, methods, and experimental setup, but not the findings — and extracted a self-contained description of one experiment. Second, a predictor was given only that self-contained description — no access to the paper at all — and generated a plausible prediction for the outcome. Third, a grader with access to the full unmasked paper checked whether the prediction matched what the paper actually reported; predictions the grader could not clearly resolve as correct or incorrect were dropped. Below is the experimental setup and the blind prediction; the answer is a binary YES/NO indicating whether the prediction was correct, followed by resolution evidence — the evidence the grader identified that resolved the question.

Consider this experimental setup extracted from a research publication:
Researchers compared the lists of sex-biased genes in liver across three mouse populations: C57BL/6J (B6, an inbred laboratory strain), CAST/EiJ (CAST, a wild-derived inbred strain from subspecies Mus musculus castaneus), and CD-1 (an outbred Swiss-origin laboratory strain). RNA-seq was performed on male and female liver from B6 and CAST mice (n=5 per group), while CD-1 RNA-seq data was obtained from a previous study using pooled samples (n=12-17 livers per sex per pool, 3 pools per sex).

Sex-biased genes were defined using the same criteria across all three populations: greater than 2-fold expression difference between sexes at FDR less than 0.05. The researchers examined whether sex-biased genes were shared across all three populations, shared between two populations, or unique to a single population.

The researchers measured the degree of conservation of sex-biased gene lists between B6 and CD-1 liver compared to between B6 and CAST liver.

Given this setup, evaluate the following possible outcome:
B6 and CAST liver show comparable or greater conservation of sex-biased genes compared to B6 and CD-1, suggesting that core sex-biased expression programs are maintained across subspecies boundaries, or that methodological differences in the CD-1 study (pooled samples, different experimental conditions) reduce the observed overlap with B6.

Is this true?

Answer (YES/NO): NO